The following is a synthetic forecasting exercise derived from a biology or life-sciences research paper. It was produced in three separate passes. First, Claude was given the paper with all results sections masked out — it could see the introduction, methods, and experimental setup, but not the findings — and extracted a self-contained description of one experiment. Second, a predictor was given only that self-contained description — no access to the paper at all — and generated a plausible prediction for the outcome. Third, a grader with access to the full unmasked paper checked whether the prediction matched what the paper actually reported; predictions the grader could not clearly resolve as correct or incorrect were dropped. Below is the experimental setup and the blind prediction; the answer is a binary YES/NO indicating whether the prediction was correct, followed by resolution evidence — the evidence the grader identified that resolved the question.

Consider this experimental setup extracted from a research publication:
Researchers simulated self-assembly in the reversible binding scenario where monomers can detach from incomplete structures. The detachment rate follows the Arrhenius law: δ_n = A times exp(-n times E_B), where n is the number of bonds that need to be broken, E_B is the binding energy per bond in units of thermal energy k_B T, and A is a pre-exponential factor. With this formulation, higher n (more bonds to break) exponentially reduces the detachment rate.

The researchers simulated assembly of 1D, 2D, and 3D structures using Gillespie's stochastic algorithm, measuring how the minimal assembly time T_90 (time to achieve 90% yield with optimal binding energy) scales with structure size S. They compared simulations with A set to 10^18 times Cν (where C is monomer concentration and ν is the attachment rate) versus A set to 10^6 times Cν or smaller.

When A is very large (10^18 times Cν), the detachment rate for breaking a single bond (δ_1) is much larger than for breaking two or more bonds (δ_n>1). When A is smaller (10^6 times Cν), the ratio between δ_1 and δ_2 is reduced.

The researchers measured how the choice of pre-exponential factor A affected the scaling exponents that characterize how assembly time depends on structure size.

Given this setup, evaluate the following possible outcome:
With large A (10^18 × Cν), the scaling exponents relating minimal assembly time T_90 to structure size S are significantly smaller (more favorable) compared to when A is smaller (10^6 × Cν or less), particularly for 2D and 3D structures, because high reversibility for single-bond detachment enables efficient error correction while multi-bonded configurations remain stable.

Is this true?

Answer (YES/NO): NO